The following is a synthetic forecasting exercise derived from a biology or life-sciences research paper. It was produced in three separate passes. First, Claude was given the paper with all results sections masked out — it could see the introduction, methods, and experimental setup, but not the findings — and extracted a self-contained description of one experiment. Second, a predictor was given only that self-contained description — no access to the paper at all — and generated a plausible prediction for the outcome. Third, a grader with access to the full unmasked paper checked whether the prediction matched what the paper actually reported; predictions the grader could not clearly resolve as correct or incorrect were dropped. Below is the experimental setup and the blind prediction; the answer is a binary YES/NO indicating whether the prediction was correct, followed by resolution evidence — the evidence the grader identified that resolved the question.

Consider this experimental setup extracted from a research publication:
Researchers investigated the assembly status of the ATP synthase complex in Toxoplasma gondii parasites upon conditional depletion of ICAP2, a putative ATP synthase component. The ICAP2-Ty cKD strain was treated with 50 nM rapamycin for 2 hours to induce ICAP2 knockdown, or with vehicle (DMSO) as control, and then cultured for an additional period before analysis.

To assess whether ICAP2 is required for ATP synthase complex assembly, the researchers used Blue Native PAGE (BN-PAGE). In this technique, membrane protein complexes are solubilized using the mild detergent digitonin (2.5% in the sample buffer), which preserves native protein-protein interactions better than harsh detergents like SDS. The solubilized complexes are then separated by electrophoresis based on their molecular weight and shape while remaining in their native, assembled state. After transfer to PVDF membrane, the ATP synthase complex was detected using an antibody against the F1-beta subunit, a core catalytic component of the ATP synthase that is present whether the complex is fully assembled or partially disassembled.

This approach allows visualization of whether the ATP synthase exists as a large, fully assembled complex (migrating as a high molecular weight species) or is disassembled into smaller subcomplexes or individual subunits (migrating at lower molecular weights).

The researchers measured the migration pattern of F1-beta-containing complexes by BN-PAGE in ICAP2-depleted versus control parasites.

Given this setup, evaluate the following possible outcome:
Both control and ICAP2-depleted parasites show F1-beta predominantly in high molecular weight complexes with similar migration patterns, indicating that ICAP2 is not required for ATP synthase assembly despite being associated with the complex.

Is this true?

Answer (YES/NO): NO